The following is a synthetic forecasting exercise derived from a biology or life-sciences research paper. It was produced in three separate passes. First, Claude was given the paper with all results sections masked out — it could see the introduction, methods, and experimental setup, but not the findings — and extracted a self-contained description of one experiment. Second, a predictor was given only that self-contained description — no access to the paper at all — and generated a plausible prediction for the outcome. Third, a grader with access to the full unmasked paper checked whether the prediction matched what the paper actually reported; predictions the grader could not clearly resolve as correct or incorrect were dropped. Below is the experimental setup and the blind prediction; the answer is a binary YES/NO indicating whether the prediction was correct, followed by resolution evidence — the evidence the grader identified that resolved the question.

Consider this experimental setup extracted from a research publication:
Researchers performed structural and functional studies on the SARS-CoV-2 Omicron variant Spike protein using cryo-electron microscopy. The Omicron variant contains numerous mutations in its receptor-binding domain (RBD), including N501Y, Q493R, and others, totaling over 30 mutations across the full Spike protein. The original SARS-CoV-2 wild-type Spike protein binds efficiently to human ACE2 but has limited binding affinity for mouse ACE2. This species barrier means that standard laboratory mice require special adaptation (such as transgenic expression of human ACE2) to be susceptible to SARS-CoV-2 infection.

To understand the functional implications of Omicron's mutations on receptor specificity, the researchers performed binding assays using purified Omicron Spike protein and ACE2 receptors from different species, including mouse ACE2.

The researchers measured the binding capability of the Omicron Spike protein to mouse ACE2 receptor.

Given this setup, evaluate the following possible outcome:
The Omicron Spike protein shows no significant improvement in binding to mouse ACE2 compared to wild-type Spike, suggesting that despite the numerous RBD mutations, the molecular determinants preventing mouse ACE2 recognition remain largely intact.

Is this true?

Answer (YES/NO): NO